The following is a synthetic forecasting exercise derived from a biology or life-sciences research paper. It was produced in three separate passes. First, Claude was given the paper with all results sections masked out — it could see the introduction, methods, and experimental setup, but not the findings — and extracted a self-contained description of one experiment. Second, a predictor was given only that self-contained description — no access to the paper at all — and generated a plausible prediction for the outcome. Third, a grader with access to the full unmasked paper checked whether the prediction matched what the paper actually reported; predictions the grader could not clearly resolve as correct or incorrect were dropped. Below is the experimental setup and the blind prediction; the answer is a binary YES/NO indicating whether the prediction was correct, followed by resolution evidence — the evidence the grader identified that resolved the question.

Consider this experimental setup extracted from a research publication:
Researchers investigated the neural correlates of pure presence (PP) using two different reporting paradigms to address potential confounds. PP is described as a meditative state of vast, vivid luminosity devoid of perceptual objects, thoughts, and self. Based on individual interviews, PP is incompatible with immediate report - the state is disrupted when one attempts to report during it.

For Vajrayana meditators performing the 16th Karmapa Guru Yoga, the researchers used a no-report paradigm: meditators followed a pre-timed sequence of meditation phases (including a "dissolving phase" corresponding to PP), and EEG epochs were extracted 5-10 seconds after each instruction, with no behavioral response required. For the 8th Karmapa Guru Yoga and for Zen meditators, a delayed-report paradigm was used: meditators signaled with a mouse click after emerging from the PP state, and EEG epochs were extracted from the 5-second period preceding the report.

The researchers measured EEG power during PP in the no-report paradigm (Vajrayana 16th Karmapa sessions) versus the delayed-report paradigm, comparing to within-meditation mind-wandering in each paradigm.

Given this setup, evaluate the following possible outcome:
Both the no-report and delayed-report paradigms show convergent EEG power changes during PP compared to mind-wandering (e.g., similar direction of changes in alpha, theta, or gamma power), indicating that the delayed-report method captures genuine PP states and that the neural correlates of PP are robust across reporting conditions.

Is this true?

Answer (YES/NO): YES